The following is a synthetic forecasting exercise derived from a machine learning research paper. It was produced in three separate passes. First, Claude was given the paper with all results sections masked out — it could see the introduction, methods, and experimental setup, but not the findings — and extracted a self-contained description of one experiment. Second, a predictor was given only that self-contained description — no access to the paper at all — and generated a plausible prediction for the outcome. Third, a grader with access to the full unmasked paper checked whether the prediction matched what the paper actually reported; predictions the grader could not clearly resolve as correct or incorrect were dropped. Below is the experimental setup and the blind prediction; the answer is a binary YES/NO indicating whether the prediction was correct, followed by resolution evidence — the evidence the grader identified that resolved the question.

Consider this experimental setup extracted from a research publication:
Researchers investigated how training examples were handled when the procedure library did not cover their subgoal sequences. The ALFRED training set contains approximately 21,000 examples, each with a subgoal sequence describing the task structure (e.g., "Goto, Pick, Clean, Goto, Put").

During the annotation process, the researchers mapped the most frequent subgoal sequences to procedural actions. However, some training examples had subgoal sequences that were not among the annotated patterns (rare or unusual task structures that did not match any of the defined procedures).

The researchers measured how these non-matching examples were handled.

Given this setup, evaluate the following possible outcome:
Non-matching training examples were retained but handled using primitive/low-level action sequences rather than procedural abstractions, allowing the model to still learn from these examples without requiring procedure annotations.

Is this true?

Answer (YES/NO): NO